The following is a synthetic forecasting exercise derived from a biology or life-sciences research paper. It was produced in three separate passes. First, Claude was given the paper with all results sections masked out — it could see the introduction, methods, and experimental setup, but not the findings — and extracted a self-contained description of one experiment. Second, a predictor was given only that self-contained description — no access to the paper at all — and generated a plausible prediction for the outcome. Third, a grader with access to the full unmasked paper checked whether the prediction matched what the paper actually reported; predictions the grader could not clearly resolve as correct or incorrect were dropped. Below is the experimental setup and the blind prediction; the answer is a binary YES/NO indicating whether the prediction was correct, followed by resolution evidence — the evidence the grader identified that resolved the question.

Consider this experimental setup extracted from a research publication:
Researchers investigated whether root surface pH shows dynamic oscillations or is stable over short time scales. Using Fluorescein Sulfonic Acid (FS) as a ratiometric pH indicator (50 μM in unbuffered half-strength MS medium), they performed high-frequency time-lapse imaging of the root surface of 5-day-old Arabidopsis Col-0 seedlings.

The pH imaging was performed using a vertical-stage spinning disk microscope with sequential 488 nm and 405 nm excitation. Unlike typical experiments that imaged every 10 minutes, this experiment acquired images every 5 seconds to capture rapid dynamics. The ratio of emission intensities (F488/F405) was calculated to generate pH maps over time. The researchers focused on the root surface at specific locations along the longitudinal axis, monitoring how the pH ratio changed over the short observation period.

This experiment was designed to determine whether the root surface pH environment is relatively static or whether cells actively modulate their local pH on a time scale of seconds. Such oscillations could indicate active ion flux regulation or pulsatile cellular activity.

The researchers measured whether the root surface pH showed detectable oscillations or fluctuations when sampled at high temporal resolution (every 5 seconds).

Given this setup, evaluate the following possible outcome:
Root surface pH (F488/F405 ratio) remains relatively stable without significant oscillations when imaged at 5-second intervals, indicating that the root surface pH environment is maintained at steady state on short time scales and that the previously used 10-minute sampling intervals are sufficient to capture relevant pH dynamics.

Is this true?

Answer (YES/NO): NO